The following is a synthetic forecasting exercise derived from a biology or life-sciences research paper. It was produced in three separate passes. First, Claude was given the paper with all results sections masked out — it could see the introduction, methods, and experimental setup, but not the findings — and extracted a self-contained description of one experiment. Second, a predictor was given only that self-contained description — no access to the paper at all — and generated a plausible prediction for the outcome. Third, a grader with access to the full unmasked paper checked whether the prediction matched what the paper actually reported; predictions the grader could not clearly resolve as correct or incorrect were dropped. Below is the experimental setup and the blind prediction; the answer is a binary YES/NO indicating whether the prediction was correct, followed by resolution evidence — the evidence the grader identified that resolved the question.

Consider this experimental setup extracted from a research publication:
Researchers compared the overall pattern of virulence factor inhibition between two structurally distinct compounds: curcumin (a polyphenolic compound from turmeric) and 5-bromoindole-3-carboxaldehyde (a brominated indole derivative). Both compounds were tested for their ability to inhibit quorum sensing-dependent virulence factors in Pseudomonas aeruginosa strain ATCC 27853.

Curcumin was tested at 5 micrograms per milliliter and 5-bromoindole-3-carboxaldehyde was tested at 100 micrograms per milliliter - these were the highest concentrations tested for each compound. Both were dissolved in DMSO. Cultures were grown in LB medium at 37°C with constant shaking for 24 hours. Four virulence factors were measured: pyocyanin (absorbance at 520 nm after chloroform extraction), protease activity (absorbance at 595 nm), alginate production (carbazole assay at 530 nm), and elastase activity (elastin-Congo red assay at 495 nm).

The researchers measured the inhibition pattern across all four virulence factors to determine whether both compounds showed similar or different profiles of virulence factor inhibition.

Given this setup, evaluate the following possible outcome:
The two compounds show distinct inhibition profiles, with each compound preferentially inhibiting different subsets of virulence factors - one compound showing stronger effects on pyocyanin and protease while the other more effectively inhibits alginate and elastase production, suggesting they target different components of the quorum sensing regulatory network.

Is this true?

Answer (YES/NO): NO